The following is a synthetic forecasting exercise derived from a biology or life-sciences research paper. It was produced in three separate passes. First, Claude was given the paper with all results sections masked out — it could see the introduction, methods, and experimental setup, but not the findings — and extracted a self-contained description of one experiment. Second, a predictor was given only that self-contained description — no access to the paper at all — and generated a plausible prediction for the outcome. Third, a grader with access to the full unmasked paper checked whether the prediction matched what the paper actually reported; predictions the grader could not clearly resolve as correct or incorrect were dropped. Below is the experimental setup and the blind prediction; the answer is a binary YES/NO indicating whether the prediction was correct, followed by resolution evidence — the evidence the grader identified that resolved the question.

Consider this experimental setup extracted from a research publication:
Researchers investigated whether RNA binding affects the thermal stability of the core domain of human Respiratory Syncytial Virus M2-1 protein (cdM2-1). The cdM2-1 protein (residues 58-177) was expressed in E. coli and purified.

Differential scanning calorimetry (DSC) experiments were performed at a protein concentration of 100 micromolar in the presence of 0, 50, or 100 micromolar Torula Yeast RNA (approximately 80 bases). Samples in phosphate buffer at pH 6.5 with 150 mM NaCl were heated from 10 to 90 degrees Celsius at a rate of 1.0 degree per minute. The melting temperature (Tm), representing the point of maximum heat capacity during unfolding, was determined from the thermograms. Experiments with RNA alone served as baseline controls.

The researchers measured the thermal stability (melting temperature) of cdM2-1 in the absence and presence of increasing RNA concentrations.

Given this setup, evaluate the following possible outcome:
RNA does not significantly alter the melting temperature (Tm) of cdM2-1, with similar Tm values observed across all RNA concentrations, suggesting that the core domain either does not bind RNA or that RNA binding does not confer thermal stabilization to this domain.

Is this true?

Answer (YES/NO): NO